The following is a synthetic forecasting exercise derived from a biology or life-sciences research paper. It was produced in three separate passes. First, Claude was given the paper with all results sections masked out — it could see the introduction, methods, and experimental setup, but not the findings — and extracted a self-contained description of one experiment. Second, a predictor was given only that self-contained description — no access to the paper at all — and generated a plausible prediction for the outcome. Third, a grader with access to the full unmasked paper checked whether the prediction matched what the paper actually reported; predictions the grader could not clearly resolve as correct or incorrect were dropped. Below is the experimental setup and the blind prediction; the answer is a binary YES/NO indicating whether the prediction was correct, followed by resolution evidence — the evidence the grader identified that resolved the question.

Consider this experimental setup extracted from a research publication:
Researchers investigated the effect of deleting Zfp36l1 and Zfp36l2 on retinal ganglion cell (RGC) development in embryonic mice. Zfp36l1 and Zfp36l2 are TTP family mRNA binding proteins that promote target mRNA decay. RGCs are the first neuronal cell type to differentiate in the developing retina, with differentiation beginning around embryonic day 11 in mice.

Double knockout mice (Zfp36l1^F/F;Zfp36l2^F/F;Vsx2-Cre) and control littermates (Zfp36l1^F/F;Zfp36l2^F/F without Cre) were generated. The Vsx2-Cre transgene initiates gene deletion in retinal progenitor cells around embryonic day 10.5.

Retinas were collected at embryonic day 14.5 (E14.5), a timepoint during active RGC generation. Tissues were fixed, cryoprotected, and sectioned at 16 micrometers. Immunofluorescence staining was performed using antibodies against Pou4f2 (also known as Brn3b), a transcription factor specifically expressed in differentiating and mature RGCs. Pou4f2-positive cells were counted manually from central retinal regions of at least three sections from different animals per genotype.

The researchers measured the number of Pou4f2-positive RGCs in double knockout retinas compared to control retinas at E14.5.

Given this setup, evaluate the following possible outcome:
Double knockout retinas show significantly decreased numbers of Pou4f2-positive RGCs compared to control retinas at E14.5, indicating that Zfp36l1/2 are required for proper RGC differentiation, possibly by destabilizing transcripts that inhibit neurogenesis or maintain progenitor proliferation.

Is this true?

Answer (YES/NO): NO